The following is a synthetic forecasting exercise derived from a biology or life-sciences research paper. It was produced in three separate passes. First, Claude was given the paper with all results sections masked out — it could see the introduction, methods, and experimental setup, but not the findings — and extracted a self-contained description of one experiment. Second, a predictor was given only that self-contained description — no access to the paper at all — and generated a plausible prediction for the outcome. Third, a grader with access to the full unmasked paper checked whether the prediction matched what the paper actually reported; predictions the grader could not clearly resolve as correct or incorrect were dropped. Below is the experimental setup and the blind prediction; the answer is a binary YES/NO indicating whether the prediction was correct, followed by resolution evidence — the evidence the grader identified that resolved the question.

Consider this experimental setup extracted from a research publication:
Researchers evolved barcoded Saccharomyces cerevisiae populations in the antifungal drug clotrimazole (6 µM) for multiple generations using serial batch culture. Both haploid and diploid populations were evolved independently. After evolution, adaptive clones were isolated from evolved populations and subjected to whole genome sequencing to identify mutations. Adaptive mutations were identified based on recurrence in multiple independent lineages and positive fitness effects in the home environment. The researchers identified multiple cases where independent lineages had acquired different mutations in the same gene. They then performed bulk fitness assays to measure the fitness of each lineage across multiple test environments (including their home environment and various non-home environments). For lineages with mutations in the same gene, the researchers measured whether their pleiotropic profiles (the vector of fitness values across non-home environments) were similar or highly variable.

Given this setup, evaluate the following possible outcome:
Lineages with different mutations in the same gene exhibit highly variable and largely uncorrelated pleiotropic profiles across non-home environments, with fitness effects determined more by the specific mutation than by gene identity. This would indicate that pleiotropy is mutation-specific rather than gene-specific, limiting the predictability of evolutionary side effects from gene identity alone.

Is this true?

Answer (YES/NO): NO